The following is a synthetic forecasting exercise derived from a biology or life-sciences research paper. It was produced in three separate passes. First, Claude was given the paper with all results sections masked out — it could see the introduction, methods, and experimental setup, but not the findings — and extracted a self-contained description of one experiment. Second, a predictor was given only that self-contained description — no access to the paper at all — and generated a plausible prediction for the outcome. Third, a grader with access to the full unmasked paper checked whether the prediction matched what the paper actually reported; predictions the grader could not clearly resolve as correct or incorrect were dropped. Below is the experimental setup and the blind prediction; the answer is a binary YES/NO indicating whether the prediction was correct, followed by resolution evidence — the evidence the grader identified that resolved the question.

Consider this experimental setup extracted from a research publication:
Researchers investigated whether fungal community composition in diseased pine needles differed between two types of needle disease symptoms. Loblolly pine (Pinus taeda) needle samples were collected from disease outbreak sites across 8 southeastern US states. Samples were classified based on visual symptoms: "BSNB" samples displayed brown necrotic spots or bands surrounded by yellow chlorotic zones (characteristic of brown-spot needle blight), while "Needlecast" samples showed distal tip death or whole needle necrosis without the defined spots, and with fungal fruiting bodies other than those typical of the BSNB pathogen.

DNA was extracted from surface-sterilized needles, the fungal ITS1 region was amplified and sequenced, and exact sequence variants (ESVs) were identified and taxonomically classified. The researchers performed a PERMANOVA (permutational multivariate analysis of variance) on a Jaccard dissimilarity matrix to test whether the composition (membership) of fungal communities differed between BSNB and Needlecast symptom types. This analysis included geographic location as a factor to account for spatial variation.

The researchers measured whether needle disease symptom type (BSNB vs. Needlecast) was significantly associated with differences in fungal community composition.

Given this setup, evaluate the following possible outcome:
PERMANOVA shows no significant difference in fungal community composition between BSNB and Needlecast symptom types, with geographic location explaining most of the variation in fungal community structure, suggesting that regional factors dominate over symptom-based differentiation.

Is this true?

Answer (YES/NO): NO